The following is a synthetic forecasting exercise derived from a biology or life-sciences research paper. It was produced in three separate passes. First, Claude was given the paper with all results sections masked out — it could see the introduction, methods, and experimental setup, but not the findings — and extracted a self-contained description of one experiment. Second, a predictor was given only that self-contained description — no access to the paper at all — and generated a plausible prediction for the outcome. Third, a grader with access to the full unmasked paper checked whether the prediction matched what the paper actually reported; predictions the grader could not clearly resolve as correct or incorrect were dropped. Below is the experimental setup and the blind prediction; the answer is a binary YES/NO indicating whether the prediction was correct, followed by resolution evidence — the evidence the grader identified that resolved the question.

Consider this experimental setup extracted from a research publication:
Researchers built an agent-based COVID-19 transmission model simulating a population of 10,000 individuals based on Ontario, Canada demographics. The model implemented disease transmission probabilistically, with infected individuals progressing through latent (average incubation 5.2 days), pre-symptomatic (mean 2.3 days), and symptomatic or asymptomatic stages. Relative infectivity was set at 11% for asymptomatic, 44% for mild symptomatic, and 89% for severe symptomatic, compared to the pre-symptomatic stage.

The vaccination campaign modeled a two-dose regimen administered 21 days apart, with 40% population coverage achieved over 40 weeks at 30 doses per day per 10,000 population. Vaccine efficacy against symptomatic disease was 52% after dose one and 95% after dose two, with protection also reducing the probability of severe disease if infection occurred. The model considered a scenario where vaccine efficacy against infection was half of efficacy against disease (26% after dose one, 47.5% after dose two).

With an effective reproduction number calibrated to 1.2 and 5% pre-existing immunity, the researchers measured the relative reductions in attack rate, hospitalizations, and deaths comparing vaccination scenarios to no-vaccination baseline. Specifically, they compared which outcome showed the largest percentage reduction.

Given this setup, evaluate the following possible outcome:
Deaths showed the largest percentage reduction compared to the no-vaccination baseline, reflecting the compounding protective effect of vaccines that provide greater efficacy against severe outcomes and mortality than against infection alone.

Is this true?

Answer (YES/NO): YES